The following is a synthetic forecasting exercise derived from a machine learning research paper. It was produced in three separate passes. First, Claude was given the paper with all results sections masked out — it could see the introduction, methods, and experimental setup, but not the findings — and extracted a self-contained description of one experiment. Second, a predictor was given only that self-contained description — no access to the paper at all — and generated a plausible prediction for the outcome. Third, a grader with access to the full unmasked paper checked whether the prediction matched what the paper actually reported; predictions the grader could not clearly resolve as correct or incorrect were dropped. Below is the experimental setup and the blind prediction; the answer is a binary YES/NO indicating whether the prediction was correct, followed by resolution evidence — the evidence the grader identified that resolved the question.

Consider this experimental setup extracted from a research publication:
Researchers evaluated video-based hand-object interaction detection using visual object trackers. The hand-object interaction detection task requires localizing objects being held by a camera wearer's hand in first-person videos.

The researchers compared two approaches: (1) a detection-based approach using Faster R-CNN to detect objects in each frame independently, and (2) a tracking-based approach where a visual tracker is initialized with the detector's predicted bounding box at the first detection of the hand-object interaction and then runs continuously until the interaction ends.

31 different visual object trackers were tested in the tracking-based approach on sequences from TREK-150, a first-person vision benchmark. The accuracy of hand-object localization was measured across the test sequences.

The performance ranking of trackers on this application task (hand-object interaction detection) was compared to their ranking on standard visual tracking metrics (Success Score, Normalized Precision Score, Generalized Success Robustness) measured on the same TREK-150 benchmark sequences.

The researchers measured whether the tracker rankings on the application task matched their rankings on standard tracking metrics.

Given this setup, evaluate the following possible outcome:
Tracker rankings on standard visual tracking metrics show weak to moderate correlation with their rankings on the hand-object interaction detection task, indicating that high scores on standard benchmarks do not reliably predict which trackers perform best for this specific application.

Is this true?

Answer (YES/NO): YES